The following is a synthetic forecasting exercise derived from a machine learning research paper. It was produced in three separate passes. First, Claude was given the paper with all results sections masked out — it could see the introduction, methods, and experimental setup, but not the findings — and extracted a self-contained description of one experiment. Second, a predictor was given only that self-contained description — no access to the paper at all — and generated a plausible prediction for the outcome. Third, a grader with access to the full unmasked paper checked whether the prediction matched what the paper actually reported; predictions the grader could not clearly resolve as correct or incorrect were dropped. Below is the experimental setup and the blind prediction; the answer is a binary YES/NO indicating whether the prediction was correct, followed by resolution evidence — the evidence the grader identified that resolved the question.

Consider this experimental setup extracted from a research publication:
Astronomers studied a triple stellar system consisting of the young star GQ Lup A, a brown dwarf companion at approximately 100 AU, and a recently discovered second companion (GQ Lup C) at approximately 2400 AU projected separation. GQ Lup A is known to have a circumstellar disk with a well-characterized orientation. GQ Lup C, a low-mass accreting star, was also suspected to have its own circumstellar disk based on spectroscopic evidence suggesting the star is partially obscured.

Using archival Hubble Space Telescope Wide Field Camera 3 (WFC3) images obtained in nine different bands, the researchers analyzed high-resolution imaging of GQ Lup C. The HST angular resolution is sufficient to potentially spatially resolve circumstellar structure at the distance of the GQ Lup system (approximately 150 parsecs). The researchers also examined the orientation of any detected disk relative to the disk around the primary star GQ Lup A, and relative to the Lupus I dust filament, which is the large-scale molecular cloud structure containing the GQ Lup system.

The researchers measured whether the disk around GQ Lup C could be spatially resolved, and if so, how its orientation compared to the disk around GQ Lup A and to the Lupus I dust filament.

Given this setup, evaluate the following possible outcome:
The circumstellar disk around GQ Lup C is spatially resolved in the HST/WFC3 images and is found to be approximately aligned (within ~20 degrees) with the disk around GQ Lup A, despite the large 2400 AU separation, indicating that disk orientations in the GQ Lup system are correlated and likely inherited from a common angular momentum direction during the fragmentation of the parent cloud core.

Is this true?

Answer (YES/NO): NO